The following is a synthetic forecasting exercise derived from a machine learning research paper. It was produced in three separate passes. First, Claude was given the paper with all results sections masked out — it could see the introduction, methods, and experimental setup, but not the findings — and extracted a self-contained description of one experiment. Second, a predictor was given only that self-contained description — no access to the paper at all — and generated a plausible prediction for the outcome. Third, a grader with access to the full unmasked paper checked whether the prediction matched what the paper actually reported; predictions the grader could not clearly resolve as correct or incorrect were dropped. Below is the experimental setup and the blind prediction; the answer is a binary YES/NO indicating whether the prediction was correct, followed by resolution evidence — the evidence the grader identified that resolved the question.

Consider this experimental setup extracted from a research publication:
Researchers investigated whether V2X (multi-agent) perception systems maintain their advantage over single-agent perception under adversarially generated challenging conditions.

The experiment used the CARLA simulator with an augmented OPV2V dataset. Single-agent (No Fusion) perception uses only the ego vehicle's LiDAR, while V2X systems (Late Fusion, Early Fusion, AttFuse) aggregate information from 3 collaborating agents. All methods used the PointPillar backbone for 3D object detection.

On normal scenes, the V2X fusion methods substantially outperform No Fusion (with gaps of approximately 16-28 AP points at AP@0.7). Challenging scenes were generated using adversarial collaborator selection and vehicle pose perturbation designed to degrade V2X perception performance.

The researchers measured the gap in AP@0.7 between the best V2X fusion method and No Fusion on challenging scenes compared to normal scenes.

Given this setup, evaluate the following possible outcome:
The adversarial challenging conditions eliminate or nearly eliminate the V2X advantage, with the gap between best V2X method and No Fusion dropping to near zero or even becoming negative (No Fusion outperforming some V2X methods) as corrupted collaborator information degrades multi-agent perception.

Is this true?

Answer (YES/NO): NO